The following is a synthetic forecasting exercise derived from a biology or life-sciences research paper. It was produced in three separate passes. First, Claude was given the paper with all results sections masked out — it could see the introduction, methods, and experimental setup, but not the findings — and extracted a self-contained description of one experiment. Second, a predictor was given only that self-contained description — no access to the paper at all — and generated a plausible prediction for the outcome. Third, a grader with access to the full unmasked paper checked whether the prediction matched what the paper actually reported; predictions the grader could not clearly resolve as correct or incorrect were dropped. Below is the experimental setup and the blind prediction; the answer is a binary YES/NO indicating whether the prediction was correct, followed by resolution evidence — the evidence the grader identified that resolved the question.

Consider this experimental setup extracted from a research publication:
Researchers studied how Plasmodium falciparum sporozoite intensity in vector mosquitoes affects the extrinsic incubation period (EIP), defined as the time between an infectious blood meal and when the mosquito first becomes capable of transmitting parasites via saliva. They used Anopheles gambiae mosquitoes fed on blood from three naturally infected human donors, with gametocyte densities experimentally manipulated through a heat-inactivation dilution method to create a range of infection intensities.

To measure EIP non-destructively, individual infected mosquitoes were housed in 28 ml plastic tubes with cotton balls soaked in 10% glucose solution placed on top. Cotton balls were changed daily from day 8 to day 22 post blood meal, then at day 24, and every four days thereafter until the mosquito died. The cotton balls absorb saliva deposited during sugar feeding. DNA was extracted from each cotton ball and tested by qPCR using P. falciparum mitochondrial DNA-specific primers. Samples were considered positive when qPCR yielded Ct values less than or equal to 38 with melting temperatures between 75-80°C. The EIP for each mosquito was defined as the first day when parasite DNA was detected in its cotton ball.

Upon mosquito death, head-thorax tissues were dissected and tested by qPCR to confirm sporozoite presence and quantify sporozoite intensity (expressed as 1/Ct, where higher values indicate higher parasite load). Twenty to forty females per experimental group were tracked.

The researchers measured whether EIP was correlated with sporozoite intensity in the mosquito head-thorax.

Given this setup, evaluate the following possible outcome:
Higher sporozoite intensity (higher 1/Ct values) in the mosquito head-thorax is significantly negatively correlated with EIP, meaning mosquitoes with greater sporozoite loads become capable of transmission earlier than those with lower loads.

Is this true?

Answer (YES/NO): NO